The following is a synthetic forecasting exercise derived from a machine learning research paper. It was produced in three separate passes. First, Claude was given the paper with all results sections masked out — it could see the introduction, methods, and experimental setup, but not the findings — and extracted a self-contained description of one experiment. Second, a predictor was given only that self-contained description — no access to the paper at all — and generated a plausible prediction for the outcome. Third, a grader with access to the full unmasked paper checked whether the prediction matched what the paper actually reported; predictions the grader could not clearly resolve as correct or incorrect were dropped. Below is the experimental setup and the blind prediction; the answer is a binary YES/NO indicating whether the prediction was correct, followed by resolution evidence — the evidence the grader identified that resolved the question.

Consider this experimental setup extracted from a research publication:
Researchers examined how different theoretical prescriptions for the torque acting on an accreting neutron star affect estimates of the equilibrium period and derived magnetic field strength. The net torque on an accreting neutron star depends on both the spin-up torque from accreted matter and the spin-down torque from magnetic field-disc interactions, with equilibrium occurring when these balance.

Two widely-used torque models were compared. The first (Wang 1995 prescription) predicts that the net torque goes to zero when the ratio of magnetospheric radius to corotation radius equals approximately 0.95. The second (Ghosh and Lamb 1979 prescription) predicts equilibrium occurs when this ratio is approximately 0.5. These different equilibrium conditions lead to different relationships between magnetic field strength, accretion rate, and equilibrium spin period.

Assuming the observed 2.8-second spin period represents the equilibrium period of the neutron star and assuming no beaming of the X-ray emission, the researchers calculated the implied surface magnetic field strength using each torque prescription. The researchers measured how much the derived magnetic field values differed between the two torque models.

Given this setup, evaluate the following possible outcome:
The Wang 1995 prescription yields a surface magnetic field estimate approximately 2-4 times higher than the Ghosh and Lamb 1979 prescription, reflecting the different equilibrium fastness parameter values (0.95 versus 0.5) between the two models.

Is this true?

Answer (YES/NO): YES